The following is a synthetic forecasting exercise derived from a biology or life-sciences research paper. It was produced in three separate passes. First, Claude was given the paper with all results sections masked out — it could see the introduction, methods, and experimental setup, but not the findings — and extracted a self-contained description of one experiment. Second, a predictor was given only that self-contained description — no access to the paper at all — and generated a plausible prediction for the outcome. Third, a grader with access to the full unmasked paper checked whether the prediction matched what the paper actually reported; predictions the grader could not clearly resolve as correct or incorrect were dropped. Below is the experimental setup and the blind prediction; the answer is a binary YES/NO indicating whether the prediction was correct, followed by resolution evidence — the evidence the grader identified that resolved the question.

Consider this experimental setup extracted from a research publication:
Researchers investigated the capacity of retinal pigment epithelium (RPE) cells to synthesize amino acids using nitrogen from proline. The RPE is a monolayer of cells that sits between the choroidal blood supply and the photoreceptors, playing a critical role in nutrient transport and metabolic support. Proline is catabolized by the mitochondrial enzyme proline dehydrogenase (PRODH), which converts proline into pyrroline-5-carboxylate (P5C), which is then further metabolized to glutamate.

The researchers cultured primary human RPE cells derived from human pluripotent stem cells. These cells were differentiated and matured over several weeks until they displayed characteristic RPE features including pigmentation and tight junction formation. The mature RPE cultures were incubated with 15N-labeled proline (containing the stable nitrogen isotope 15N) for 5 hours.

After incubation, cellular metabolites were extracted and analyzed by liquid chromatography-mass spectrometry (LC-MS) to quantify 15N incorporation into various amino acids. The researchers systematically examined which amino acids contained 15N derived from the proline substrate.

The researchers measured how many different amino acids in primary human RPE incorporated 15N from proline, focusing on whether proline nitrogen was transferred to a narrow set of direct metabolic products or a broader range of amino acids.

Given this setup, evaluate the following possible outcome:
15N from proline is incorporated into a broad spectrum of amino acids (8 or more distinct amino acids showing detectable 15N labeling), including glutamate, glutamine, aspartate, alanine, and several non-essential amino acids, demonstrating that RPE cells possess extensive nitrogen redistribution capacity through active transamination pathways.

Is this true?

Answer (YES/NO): YES